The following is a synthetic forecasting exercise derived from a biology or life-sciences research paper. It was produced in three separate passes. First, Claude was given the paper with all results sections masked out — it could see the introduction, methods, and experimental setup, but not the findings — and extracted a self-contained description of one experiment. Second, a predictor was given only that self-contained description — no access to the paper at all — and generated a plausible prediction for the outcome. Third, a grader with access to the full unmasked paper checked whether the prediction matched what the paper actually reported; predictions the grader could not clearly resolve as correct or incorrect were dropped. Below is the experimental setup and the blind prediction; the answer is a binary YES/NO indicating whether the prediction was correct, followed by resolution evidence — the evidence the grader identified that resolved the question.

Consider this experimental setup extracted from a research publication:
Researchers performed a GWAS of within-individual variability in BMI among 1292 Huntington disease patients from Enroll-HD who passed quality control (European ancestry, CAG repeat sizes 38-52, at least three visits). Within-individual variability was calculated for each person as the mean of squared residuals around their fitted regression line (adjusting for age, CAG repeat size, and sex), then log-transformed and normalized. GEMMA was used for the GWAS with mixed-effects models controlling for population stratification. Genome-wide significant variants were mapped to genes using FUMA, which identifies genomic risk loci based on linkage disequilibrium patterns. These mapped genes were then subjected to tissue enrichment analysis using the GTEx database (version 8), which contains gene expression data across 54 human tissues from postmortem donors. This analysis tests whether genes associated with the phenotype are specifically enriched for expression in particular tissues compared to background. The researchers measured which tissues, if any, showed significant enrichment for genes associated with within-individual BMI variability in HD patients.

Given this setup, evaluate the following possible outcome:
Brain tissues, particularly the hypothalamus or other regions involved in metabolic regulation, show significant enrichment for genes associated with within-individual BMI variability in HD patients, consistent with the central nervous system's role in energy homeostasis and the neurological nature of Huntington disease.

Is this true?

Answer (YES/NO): NO